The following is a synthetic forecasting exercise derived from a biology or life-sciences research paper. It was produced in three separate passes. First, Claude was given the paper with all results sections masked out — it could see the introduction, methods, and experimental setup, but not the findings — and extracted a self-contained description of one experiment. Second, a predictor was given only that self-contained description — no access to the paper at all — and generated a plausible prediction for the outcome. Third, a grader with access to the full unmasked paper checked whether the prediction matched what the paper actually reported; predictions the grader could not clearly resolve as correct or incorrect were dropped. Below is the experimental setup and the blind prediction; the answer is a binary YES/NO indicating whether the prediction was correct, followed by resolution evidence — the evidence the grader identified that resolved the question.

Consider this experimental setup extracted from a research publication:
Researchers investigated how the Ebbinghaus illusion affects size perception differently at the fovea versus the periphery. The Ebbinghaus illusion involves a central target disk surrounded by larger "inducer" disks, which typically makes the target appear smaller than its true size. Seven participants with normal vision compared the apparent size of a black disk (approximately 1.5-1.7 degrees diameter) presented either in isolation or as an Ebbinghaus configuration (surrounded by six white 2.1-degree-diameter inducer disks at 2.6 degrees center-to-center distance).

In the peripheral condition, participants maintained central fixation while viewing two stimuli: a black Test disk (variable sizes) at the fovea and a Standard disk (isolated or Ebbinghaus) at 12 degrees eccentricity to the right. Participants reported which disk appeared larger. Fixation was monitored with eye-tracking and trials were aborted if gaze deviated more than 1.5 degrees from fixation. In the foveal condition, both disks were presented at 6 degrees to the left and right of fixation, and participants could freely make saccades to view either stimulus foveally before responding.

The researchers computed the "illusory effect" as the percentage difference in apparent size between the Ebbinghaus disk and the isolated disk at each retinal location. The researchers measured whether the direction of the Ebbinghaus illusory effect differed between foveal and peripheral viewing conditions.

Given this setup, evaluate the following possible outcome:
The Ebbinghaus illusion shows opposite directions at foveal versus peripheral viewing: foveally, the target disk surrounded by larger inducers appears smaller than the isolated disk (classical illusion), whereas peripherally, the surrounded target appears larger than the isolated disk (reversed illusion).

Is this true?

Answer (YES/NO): YES